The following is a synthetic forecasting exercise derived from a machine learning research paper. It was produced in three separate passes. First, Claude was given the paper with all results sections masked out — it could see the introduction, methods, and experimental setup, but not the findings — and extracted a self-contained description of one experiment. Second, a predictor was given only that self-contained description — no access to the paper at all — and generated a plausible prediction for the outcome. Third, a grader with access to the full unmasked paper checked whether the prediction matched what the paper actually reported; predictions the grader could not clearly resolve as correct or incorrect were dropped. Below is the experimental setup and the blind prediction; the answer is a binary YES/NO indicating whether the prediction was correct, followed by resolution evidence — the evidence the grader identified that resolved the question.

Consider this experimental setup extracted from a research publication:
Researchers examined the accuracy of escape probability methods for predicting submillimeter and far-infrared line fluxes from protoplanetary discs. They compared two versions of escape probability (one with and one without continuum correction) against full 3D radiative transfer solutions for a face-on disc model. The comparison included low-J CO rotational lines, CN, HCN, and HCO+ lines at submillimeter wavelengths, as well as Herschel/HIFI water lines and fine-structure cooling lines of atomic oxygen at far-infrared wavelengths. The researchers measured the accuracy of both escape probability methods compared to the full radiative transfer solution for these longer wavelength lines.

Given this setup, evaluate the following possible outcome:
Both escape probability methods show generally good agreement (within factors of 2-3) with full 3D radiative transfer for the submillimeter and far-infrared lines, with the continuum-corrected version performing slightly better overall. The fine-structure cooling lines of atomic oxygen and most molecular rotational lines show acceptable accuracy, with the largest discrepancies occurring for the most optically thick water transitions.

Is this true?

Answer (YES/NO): NO